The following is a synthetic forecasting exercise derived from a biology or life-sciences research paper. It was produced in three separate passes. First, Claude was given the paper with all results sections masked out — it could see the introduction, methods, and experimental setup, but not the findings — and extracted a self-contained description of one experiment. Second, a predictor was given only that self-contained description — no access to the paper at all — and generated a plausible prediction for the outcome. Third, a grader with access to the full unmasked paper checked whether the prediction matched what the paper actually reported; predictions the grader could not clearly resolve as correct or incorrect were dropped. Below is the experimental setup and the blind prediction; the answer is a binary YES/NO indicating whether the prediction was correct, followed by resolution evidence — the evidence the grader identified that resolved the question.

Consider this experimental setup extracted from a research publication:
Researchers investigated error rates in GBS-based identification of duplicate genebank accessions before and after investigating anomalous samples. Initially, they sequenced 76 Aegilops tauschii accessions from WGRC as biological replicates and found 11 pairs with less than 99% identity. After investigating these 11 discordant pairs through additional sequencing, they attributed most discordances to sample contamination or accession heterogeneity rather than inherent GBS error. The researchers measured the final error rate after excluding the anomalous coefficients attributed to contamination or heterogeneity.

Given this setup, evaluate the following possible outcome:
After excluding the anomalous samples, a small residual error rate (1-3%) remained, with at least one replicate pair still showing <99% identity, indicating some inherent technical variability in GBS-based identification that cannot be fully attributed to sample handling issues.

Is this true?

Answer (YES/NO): NO